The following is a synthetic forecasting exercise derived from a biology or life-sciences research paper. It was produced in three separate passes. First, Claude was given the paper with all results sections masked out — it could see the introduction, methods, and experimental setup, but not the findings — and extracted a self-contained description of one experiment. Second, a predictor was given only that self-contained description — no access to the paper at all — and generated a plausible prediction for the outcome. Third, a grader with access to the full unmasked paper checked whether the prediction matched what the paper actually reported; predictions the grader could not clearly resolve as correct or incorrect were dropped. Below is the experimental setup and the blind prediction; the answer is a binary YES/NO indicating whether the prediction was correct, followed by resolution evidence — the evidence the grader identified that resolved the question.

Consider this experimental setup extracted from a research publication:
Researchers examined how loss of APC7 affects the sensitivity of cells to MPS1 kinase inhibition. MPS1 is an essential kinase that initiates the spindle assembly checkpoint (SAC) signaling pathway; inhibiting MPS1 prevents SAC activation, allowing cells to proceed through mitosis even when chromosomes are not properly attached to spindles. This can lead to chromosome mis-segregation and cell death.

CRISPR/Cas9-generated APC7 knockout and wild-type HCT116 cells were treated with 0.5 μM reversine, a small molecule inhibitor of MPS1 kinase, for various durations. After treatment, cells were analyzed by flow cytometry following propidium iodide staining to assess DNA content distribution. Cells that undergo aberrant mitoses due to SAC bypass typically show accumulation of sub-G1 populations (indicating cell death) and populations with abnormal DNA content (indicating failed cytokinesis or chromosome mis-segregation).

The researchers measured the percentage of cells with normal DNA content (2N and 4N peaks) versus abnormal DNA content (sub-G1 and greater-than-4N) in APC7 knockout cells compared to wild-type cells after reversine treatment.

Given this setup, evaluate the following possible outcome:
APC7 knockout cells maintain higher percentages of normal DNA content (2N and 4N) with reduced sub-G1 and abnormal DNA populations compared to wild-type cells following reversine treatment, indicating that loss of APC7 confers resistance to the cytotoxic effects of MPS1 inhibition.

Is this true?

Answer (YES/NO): NO